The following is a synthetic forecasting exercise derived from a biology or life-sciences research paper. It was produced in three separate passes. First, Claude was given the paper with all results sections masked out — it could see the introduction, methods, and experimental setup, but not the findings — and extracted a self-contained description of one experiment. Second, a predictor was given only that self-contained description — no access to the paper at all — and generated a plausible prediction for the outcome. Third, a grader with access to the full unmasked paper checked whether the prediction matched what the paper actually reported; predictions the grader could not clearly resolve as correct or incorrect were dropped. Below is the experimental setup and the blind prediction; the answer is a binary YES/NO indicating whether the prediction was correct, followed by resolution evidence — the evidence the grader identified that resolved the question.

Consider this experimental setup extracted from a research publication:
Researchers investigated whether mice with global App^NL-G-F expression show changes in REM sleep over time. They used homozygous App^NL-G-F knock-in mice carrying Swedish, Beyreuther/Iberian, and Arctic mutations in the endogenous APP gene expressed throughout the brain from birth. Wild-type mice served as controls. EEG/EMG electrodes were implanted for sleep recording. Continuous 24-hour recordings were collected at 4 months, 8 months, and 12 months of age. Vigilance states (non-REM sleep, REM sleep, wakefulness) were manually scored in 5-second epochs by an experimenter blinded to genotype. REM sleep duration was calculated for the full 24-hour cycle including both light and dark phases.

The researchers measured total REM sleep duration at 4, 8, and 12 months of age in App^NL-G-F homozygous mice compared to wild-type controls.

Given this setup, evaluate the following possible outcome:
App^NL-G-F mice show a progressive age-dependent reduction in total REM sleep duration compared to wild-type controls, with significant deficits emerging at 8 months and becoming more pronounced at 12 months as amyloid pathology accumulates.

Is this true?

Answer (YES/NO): YES